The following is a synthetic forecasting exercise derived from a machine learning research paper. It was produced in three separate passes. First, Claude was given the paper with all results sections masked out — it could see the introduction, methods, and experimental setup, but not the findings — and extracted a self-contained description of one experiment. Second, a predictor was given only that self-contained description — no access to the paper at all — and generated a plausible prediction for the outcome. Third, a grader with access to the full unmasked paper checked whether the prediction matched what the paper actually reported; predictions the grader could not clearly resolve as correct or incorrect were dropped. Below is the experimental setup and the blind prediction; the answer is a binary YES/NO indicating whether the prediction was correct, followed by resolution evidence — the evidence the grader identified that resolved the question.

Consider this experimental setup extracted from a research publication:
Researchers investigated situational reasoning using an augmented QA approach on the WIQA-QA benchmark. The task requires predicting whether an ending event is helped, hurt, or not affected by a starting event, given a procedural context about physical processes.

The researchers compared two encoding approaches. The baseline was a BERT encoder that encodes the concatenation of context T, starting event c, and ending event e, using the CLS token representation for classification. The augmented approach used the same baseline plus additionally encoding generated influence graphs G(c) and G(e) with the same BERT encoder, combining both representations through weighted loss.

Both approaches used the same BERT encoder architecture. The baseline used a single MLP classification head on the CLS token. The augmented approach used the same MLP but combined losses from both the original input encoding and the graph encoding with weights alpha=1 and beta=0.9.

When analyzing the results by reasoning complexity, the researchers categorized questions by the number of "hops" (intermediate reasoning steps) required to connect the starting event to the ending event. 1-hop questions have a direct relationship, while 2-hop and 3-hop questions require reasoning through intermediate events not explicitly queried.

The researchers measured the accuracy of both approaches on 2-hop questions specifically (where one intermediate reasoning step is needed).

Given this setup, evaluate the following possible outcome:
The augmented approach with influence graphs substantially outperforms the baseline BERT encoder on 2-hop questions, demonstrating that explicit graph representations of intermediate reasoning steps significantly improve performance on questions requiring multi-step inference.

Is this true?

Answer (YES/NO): NO